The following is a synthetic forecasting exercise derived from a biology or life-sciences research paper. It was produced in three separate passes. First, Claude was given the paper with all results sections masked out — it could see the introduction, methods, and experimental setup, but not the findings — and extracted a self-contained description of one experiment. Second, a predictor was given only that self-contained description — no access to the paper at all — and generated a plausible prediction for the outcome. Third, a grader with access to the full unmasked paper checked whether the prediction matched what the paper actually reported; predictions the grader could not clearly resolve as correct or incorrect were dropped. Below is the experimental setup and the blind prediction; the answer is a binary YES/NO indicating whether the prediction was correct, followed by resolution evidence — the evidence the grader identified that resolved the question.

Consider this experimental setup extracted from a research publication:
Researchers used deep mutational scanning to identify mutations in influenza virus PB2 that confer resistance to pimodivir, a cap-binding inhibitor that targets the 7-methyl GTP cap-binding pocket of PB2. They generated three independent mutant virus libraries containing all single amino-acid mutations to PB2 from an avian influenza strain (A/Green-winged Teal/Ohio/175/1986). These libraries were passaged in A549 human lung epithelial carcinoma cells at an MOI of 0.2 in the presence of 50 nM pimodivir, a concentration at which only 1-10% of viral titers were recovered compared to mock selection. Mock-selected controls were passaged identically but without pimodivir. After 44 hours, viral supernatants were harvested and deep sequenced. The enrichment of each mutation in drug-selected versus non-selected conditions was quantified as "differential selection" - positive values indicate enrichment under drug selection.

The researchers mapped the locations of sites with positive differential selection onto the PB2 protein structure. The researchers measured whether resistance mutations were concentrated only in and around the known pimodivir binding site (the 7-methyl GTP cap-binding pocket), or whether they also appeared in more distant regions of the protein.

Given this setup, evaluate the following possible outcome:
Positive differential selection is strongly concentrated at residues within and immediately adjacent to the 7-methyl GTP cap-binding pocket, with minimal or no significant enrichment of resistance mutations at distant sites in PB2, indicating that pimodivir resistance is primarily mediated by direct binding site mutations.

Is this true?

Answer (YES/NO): NO